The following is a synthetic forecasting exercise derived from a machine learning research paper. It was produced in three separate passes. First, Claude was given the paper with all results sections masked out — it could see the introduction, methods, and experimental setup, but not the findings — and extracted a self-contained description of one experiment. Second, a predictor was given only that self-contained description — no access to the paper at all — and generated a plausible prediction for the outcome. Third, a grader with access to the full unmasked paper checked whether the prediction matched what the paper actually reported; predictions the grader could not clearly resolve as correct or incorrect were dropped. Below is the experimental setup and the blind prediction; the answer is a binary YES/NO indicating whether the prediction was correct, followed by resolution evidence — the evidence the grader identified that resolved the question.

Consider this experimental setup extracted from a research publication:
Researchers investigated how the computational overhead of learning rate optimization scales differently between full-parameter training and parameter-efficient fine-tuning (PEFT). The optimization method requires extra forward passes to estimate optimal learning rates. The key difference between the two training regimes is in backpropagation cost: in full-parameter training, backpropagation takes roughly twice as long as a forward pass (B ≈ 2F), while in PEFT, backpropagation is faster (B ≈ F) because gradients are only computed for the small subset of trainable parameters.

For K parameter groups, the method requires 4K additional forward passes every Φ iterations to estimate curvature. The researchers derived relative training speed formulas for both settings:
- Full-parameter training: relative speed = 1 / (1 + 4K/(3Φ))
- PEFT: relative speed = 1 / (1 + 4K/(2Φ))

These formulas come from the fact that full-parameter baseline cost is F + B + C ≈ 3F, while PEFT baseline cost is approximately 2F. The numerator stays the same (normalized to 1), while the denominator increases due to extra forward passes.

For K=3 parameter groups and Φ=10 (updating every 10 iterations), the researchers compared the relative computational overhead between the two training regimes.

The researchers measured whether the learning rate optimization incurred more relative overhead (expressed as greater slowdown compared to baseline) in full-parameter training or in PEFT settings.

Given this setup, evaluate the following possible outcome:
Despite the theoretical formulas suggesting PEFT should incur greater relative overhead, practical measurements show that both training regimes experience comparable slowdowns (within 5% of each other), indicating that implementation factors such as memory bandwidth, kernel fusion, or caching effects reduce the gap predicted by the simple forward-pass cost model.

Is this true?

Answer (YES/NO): NO